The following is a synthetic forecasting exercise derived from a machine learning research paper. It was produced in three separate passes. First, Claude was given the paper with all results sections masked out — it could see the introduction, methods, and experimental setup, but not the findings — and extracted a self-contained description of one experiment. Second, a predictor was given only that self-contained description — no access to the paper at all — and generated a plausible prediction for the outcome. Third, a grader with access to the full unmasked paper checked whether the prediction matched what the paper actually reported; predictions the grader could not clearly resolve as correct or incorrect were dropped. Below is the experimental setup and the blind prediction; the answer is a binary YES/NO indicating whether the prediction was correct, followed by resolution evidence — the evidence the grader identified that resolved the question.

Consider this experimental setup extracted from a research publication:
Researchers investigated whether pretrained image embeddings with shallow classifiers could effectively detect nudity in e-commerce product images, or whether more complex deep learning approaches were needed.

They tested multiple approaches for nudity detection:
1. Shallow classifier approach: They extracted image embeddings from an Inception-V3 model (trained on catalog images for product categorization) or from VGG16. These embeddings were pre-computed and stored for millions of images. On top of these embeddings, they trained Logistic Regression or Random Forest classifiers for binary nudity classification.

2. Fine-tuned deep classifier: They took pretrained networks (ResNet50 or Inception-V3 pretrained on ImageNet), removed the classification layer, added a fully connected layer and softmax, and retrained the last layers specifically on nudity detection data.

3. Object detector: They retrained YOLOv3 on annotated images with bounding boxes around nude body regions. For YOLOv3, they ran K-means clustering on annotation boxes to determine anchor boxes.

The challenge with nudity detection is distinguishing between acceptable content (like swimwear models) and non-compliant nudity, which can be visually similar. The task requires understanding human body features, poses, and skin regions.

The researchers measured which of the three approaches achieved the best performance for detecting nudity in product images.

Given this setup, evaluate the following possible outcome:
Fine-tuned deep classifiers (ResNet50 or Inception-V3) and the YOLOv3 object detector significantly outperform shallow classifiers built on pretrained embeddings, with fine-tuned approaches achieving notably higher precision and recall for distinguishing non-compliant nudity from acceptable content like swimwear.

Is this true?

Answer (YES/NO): YES